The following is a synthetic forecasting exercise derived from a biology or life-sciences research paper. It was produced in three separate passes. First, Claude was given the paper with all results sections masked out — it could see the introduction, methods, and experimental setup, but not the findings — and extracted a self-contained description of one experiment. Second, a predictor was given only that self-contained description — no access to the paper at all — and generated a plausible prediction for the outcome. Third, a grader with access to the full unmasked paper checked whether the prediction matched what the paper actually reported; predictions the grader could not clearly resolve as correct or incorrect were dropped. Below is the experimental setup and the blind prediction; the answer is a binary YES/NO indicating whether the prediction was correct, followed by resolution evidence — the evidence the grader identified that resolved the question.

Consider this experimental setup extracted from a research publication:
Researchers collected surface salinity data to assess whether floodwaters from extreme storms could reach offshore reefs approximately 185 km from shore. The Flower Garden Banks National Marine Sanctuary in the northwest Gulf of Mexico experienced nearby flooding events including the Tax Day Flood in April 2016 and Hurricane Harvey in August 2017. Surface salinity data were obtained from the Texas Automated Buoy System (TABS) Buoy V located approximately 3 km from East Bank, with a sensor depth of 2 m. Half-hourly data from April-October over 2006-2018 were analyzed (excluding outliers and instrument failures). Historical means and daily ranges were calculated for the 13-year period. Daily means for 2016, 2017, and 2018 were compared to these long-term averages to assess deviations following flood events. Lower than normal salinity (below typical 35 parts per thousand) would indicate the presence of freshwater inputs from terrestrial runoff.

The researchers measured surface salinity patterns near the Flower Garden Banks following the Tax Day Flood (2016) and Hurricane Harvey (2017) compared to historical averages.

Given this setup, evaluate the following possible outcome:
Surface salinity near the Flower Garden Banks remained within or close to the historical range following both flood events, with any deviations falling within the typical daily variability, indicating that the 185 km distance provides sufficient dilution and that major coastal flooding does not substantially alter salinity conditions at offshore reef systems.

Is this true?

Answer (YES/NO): NO